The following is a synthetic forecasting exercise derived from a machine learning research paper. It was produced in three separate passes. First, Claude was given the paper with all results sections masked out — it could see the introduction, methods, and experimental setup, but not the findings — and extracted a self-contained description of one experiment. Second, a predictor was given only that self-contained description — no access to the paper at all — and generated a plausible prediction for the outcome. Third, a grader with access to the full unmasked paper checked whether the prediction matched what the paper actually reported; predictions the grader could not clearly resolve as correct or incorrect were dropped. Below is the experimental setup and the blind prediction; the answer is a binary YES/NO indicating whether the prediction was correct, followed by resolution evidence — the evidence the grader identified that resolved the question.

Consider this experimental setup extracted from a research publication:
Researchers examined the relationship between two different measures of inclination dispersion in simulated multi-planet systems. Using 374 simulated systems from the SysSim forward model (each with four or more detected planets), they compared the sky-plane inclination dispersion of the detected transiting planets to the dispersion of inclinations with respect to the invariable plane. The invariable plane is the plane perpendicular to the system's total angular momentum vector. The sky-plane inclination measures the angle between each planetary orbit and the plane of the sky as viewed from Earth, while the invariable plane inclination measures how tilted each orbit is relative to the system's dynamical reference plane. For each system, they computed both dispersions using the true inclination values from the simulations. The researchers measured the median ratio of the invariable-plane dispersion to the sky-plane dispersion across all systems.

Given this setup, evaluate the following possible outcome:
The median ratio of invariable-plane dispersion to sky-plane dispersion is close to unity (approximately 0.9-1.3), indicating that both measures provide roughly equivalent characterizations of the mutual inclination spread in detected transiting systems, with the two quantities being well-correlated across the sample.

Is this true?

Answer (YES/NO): NO